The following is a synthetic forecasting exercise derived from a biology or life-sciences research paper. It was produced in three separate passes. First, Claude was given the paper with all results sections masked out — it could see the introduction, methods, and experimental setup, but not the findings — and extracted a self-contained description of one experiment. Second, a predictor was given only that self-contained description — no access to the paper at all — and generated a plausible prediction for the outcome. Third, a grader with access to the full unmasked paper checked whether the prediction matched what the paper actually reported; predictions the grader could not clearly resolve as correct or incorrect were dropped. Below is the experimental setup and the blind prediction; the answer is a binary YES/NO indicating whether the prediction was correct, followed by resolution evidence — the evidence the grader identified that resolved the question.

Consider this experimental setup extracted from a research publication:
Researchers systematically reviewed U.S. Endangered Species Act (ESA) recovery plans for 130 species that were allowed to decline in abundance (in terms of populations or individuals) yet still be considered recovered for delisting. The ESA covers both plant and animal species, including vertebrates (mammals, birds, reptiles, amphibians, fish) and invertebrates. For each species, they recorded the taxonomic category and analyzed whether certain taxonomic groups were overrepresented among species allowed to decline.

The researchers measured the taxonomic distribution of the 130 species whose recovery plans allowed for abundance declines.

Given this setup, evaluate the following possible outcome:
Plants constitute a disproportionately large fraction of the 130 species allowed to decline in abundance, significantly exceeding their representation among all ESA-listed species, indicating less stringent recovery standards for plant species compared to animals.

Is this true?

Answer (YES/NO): YES